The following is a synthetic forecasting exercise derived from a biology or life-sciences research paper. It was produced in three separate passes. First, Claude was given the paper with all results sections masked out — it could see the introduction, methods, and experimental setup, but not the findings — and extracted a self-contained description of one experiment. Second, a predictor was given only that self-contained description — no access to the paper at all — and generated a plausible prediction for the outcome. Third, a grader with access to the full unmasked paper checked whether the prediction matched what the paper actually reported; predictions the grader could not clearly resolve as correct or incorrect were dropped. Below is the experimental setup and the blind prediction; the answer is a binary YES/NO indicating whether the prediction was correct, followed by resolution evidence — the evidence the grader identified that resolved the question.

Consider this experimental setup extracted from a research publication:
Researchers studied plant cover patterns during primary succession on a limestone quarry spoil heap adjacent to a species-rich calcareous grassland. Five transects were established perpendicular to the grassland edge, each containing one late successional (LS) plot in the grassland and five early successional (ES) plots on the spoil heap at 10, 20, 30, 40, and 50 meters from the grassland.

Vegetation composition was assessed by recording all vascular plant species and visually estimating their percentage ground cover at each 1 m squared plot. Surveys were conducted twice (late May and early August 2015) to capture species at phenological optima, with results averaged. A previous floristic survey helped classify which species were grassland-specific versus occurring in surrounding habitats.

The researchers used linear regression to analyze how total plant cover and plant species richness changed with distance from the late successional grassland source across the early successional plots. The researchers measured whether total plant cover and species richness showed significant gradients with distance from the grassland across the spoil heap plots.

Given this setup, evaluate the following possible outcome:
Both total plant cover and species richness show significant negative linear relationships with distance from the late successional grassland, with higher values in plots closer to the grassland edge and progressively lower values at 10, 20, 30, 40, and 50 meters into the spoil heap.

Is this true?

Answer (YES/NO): NO